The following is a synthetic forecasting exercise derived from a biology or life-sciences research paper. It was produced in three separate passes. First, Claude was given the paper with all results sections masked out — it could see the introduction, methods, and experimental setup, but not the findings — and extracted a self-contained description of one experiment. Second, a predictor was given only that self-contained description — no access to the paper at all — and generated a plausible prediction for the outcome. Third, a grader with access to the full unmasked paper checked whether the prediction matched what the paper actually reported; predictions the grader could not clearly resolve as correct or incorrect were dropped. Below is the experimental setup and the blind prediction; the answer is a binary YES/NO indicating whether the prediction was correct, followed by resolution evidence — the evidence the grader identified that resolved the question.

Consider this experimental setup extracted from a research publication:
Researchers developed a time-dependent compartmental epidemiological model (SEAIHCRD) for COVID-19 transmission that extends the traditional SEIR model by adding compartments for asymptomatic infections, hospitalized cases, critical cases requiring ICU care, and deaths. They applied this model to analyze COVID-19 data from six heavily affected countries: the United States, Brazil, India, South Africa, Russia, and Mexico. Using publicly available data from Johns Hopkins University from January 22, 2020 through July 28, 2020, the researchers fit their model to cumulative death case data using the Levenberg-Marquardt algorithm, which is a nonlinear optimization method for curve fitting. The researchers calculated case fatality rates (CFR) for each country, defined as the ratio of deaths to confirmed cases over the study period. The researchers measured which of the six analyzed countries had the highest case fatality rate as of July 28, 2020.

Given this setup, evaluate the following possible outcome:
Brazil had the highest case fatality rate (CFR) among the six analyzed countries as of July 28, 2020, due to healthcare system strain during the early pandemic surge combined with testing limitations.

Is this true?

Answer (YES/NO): NO